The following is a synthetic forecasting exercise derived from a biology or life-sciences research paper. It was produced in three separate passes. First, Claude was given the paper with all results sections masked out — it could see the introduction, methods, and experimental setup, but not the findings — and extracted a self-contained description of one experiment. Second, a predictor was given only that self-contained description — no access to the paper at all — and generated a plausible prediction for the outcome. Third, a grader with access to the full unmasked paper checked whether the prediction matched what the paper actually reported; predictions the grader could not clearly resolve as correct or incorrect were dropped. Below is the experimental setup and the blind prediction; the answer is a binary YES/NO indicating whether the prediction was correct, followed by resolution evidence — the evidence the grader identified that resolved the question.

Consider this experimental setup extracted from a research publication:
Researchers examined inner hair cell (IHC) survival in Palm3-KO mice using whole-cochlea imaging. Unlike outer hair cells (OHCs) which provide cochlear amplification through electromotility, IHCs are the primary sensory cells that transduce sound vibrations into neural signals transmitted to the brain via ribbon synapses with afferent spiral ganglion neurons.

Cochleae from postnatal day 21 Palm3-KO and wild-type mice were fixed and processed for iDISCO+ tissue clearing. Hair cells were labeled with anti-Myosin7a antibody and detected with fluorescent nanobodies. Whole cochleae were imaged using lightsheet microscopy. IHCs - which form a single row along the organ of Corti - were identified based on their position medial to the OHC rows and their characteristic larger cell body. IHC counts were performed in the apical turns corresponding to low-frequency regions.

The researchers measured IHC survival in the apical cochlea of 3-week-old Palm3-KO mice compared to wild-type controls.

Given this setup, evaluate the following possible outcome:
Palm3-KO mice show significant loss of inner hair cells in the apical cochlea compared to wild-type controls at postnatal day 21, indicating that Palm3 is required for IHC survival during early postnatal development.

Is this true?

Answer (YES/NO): NO